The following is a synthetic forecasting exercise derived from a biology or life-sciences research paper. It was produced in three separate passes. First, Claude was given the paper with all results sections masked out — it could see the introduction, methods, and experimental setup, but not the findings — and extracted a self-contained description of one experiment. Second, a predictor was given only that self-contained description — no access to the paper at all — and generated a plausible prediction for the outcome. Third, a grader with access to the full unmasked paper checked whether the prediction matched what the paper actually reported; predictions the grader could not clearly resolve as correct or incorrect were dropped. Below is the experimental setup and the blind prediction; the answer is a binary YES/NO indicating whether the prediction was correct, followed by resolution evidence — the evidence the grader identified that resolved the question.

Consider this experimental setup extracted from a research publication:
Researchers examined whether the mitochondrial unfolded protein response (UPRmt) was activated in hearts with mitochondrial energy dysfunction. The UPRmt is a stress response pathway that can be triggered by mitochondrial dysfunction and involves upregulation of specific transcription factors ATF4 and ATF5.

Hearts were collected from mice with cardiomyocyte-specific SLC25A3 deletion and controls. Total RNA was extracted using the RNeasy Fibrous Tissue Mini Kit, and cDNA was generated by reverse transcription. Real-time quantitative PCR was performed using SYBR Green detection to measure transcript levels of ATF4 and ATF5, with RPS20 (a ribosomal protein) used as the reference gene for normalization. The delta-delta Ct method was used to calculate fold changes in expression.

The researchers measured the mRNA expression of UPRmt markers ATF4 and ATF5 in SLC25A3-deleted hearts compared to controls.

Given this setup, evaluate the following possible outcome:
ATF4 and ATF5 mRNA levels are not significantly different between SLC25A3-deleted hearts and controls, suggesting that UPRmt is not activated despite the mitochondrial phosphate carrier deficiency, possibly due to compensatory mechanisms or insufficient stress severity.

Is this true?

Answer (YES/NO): YES